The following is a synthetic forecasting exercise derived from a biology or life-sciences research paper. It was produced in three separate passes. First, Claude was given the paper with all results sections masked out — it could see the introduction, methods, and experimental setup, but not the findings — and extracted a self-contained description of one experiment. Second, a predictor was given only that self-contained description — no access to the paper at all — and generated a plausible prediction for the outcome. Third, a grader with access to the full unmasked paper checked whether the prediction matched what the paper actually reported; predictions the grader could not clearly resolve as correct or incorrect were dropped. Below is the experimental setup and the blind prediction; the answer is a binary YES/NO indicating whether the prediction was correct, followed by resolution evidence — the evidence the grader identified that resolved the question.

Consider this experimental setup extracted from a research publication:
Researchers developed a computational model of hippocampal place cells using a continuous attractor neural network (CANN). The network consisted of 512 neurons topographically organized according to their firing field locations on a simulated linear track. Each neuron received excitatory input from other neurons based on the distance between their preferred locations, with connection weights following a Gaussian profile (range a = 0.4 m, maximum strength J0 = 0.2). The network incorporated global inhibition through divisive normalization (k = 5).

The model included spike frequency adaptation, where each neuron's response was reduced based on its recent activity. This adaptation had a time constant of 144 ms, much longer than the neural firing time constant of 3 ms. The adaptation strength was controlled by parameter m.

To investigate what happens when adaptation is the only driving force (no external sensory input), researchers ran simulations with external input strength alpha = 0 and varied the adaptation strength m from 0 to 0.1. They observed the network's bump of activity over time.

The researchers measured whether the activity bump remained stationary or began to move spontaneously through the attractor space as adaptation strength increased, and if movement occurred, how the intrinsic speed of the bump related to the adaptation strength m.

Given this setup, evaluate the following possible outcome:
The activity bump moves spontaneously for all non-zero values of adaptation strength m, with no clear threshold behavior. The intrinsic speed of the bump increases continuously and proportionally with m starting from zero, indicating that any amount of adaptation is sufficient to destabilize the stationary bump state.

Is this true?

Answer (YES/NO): NO